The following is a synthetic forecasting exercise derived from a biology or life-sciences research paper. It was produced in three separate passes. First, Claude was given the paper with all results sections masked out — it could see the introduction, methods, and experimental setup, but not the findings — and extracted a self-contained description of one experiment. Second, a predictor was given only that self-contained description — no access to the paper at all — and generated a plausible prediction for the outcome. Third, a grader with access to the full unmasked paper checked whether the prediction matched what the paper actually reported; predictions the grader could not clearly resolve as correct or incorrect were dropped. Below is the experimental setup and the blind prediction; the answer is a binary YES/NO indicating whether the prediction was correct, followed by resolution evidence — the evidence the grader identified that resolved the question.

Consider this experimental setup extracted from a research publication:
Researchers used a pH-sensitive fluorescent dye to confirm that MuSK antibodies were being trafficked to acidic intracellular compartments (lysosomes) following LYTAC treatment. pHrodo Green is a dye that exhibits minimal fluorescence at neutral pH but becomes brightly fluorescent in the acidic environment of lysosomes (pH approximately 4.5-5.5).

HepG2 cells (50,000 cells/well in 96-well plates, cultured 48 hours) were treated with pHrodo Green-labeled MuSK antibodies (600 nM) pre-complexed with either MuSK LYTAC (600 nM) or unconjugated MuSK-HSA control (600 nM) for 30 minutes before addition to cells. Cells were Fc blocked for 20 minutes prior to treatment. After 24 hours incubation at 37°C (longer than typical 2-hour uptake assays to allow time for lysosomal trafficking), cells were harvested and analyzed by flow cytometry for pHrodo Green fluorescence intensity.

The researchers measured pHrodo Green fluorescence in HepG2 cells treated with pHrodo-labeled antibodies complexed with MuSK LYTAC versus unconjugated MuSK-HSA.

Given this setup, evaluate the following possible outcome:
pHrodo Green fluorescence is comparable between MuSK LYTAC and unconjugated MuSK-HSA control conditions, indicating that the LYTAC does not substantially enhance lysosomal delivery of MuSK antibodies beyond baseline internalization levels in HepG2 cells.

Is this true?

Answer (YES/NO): NO